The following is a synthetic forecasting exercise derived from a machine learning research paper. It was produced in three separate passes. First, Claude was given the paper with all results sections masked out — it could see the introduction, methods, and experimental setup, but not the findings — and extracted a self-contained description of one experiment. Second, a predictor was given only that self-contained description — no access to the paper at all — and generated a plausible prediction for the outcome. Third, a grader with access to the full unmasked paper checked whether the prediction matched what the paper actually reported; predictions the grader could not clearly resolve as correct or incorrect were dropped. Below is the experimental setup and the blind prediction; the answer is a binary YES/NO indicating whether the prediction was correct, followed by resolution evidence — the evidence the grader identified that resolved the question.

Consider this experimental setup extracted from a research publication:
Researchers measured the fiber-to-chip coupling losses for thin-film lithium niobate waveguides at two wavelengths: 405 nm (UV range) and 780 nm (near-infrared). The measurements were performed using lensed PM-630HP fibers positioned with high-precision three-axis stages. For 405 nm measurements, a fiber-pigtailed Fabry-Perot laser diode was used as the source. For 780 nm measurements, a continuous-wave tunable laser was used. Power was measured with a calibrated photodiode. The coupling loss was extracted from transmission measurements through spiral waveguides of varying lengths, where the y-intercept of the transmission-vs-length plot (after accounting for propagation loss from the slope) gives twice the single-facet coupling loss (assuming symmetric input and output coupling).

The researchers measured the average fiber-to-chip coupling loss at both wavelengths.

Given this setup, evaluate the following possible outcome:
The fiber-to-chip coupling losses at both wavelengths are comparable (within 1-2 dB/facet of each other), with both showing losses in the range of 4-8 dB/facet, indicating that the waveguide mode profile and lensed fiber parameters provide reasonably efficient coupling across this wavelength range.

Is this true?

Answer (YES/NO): NO